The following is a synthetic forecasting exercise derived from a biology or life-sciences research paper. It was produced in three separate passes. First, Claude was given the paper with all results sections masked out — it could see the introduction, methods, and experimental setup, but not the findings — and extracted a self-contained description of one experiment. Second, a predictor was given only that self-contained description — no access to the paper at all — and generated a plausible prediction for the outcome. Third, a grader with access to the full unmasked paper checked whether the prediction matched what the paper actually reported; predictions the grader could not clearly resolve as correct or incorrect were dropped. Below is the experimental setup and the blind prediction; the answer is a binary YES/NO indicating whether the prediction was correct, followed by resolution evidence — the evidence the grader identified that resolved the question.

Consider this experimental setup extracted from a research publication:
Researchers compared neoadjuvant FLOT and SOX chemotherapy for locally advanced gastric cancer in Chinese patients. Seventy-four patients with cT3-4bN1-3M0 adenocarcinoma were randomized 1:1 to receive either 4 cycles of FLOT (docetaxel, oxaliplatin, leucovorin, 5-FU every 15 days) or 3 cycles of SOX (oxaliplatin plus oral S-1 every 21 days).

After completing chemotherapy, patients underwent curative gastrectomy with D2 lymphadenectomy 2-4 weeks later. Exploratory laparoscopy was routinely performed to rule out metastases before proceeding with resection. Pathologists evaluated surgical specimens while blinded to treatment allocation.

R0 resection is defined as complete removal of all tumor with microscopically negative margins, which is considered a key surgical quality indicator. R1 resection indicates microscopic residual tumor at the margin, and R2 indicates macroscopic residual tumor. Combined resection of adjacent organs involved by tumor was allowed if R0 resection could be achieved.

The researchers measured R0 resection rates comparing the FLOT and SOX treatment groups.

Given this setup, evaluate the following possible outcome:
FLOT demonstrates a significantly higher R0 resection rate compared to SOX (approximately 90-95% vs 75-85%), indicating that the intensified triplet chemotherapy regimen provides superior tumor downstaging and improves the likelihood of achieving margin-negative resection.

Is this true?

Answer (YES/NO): NO